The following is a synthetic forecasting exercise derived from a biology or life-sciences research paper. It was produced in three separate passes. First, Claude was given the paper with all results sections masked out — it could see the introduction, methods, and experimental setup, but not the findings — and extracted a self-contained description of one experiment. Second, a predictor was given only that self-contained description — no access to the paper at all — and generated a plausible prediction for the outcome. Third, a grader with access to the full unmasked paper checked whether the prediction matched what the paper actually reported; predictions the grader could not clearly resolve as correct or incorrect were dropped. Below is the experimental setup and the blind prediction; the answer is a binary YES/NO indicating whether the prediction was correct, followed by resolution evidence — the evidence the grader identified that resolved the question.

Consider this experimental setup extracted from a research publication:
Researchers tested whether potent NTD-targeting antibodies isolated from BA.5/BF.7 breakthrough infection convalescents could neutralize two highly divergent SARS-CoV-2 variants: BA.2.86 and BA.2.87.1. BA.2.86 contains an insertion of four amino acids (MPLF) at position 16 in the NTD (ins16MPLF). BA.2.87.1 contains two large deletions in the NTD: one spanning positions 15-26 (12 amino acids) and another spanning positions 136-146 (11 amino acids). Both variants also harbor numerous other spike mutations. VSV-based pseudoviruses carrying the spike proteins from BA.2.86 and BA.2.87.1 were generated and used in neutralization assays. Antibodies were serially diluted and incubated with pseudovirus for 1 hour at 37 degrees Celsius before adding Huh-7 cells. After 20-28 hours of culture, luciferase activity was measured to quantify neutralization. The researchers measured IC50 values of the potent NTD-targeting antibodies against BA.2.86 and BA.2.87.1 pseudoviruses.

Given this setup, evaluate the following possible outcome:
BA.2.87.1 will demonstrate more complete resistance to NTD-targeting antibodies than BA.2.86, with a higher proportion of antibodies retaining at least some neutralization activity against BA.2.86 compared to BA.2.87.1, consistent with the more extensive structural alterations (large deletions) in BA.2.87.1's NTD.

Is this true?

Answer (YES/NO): NO